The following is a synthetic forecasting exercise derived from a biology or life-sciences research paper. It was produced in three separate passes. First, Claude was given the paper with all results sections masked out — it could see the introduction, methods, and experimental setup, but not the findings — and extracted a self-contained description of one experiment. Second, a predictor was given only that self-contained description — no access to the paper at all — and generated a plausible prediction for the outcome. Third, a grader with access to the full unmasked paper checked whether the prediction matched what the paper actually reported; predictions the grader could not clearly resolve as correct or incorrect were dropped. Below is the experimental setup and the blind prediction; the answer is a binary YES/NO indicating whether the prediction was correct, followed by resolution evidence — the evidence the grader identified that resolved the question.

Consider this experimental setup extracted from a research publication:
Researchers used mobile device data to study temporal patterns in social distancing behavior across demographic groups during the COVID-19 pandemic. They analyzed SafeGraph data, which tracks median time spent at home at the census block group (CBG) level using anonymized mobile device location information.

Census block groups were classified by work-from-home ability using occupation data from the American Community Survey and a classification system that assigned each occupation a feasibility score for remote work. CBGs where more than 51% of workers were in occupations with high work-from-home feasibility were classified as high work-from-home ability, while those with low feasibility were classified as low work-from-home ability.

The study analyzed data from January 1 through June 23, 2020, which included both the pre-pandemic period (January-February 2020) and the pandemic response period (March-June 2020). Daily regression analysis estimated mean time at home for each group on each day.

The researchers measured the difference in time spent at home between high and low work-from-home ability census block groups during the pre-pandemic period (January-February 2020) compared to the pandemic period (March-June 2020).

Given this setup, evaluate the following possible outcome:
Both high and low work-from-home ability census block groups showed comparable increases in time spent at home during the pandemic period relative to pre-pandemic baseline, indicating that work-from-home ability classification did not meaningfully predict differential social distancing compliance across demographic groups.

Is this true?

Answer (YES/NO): NO